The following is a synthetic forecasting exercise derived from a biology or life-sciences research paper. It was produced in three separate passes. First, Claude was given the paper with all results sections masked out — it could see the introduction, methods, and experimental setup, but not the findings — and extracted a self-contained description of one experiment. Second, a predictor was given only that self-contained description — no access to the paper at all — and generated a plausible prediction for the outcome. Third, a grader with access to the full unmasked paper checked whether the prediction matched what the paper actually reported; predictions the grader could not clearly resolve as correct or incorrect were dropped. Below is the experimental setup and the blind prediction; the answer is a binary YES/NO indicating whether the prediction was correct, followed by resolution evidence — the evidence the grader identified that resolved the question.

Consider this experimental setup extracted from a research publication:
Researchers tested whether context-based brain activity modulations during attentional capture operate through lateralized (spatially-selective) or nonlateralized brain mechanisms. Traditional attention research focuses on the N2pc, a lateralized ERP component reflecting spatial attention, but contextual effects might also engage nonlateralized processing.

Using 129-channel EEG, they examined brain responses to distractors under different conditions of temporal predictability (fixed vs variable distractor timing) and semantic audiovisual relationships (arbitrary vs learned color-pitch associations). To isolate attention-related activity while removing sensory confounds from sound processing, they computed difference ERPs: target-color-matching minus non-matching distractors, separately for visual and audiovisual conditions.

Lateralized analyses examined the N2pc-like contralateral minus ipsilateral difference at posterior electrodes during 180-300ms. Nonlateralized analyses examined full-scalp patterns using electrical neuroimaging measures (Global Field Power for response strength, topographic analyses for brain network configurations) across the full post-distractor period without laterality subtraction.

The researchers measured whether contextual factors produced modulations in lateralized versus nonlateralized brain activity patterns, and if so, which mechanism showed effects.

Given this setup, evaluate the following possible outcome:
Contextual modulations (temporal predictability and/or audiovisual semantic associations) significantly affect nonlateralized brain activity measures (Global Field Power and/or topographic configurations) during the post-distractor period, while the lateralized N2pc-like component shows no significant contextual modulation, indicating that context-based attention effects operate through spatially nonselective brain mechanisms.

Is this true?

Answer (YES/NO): YES